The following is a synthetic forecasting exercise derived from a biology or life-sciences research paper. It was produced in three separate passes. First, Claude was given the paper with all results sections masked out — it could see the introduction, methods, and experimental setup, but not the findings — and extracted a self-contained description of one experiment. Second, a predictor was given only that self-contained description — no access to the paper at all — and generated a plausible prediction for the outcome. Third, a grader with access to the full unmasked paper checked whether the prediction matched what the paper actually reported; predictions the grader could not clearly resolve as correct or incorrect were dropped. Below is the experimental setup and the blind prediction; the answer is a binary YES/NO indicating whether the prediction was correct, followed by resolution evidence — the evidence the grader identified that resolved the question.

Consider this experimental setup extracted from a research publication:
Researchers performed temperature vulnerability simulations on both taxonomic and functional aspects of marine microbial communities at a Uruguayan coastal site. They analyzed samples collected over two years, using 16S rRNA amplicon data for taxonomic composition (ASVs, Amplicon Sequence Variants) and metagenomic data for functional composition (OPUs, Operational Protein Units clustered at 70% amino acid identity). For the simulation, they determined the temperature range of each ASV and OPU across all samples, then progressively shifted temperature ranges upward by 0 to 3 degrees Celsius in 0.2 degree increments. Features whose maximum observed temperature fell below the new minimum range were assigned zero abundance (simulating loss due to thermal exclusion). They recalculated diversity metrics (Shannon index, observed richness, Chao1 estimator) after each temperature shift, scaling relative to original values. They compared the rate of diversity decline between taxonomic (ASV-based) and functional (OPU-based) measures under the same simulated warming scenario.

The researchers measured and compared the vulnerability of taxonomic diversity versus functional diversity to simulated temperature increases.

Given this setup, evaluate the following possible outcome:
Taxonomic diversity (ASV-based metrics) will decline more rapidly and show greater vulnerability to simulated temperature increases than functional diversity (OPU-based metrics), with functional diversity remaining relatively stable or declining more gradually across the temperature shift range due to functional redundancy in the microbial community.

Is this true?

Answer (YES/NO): NO